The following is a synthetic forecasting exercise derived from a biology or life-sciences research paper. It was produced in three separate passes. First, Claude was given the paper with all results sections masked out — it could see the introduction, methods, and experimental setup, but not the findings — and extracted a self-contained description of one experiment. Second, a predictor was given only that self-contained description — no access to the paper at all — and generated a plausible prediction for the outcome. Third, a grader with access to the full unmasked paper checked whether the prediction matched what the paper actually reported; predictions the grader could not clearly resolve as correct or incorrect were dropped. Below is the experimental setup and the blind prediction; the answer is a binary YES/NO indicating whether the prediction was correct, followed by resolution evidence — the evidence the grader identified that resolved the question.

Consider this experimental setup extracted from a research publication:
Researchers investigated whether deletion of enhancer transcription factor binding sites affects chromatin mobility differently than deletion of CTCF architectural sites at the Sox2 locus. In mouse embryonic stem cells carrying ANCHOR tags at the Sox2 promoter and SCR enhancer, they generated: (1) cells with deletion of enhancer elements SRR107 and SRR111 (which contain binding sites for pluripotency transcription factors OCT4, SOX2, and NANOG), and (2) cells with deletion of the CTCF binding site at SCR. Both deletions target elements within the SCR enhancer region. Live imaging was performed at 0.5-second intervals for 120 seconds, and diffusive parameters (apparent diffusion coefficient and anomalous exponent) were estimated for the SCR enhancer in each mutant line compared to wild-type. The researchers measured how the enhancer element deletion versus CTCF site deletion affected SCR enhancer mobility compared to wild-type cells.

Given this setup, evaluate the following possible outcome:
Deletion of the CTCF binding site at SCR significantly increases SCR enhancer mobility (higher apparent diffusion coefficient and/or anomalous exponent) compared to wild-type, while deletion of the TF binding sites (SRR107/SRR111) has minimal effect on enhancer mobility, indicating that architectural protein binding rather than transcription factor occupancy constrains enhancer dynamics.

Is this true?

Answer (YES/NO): NO